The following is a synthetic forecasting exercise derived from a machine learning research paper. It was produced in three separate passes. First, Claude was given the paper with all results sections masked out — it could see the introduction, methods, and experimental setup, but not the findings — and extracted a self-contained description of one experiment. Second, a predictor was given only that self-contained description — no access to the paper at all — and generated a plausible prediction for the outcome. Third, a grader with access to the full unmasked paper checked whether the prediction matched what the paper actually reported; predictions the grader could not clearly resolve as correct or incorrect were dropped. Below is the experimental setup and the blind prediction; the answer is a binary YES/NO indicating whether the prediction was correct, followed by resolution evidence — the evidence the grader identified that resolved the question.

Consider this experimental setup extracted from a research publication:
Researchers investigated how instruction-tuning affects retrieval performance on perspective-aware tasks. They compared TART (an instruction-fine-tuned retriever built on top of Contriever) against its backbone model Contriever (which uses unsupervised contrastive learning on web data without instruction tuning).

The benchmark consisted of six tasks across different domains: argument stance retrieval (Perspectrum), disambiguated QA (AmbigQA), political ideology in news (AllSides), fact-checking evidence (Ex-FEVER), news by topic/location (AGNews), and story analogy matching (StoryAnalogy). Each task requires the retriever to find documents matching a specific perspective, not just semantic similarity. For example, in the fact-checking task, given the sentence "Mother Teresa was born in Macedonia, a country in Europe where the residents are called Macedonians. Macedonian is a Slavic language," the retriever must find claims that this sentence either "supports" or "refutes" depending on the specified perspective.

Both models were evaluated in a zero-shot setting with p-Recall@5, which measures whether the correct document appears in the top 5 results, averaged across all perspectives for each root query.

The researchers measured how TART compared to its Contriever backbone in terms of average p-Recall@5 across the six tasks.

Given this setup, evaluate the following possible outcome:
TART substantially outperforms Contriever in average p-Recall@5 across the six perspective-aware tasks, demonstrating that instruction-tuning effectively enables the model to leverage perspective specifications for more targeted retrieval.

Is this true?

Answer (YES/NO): NO